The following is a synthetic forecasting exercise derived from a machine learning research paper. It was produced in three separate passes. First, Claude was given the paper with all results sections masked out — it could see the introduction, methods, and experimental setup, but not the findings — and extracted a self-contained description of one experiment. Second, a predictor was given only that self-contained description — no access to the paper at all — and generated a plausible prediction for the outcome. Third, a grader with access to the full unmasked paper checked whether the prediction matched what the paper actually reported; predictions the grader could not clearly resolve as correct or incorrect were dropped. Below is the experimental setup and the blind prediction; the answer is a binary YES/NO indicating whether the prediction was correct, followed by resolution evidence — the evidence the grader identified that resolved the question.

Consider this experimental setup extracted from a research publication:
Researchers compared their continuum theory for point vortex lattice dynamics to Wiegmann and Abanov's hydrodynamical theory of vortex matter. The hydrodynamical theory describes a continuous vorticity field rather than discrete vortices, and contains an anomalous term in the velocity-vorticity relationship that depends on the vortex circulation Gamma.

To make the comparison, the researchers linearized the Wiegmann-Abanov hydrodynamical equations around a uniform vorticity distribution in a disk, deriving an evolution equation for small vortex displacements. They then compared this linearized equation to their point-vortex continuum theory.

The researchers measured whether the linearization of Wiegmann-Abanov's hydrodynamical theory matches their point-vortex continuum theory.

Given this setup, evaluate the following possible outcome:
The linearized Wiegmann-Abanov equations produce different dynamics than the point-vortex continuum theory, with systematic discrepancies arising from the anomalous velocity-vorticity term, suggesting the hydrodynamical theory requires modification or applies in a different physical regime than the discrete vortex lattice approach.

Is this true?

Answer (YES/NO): NO